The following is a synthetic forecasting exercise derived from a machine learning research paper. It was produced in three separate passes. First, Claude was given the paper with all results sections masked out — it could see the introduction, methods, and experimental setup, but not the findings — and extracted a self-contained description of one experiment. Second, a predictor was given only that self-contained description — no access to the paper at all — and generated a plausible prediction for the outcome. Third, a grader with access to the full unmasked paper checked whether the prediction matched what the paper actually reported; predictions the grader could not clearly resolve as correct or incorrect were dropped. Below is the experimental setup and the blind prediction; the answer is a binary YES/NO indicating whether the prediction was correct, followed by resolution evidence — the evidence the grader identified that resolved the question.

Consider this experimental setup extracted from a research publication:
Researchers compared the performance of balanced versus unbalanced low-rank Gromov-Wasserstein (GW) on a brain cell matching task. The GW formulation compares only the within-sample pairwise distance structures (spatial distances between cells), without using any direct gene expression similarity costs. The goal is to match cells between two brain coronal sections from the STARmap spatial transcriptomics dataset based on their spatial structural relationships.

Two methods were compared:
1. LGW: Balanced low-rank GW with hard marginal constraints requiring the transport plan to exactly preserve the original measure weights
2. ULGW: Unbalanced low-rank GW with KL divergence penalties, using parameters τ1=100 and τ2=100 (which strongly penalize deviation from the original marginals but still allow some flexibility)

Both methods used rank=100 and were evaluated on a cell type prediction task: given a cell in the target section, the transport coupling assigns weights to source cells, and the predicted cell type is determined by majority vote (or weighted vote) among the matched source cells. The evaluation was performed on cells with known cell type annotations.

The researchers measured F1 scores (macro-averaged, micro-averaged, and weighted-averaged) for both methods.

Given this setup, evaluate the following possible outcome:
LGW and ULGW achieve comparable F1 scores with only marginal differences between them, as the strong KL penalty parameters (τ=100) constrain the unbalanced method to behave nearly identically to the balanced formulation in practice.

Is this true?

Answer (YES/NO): NO